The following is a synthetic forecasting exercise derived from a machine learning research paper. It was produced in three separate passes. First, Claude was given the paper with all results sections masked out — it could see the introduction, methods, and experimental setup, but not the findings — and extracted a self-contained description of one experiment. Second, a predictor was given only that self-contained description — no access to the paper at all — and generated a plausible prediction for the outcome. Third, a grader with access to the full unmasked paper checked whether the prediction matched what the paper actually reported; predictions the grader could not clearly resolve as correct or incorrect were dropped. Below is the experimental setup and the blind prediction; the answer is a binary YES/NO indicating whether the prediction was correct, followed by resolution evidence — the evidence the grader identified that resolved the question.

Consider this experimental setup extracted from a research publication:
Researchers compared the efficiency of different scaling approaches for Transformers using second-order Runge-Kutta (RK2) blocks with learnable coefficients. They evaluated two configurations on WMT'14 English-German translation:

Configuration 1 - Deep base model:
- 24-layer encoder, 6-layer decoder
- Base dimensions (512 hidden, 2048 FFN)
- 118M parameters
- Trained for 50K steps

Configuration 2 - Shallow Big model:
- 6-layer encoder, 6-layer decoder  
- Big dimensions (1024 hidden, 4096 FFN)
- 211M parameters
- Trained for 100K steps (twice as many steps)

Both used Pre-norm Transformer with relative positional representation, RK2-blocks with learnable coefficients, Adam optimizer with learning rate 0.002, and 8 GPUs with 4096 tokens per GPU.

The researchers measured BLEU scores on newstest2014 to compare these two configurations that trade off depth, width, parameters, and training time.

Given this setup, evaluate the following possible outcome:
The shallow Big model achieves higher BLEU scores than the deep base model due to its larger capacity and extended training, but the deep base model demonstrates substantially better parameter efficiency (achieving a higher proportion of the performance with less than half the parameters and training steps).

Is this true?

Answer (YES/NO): NO